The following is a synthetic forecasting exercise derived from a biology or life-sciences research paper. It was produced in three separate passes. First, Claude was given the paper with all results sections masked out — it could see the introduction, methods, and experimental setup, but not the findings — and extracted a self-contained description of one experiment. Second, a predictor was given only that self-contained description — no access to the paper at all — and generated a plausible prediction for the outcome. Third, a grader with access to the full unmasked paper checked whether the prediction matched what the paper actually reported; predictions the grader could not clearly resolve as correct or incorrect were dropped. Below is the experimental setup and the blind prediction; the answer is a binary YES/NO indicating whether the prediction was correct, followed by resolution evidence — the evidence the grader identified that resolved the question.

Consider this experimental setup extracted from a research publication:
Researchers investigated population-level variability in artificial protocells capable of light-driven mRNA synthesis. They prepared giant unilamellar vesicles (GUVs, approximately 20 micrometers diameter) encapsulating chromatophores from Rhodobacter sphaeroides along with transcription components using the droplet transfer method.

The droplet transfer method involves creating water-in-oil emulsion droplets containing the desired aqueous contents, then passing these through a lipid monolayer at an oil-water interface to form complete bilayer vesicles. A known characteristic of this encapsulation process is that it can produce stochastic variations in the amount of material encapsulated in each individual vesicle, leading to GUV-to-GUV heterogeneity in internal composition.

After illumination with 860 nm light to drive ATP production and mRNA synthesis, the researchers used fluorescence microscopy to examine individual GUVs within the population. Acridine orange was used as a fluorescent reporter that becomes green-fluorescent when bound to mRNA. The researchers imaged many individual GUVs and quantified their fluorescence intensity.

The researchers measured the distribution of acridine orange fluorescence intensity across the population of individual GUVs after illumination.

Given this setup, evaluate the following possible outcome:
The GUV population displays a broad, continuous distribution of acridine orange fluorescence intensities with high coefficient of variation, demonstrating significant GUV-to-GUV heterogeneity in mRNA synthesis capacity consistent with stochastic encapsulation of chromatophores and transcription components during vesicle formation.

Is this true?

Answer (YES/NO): NO